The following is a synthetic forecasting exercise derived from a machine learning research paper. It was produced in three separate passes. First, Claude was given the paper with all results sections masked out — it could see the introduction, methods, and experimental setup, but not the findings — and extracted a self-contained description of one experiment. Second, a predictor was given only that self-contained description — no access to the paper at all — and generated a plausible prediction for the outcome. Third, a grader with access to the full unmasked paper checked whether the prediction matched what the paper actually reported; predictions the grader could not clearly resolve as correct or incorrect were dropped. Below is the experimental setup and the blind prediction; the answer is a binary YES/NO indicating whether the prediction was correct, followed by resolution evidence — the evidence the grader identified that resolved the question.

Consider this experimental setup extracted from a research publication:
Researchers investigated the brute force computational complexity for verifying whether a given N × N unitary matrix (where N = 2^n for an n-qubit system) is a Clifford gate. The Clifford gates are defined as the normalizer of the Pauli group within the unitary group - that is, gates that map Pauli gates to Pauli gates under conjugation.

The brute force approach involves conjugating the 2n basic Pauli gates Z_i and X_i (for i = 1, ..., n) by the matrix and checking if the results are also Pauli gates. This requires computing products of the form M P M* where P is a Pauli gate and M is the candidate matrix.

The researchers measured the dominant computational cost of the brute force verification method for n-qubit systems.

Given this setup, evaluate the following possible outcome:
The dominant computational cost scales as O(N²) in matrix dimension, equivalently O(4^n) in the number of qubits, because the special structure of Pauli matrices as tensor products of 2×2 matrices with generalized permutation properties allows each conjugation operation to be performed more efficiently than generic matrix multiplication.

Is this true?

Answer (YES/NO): NO